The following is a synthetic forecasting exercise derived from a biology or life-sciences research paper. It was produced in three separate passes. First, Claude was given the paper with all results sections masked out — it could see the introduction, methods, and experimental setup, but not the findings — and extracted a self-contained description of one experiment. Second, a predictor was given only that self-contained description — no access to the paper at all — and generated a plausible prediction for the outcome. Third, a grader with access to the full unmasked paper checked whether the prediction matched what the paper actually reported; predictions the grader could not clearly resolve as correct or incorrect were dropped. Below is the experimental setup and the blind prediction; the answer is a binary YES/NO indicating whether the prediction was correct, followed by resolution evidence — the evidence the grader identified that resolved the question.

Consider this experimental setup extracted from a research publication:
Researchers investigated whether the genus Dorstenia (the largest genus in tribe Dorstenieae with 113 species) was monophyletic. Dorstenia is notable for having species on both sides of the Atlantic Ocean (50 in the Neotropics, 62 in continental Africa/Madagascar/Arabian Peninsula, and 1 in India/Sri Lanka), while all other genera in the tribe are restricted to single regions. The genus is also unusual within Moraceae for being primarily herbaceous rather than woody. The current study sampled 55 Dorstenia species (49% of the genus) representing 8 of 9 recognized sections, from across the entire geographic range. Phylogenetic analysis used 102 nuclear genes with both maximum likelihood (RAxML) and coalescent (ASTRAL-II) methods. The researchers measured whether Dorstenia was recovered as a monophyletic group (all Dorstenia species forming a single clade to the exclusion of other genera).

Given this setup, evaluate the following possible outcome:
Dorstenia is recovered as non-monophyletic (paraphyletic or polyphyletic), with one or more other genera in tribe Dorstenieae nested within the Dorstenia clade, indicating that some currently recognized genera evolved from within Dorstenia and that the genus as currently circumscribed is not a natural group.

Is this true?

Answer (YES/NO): YES